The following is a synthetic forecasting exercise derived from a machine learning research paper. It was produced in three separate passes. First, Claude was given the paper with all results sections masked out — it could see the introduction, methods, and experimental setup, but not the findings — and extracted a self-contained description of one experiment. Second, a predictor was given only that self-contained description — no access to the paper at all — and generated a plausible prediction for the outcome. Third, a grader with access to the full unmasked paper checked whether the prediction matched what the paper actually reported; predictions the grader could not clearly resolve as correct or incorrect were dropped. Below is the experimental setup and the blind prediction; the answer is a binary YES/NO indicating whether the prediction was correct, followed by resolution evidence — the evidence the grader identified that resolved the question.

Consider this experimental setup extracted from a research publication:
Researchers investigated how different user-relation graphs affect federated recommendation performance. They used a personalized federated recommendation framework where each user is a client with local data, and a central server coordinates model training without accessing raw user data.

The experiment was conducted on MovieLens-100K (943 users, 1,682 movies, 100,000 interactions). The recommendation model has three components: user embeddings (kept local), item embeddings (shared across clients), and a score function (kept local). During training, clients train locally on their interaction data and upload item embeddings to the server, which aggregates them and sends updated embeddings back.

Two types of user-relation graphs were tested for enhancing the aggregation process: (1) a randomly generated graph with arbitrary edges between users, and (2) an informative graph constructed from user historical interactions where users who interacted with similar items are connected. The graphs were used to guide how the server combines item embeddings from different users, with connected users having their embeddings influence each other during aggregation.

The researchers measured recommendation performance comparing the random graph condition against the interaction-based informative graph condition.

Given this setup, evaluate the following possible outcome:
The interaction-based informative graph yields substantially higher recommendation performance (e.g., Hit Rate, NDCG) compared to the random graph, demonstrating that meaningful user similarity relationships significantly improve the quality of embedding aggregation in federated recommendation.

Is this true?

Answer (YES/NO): YES